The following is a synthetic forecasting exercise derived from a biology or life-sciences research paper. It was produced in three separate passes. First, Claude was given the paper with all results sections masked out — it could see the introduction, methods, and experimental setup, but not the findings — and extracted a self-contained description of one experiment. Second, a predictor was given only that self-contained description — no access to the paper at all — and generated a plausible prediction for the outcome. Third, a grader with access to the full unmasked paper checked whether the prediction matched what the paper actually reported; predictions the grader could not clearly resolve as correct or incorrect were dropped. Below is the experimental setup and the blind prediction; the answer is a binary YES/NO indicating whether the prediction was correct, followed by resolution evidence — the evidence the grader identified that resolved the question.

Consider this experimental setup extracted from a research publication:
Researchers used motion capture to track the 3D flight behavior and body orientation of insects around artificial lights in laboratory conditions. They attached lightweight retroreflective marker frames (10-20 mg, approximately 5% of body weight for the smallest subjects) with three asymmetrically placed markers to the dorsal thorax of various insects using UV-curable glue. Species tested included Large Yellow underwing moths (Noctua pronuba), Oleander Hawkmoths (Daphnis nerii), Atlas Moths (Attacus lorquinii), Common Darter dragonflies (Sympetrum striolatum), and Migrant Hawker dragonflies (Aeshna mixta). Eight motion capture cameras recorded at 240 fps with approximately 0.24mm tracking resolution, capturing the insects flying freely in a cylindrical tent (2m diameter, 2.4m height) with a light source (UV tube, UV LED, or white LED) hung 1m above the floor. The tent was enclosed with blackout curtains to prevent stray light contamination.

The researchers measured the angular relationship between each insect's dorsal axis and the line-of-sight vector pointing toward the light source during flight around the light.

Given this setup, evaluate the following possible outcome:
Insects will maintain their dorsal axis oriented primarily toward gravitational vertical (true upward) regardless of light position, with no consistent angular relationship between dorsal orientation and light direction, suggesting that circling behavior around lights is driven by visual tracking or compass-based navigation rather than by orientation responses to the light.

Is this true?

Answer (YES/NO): NO